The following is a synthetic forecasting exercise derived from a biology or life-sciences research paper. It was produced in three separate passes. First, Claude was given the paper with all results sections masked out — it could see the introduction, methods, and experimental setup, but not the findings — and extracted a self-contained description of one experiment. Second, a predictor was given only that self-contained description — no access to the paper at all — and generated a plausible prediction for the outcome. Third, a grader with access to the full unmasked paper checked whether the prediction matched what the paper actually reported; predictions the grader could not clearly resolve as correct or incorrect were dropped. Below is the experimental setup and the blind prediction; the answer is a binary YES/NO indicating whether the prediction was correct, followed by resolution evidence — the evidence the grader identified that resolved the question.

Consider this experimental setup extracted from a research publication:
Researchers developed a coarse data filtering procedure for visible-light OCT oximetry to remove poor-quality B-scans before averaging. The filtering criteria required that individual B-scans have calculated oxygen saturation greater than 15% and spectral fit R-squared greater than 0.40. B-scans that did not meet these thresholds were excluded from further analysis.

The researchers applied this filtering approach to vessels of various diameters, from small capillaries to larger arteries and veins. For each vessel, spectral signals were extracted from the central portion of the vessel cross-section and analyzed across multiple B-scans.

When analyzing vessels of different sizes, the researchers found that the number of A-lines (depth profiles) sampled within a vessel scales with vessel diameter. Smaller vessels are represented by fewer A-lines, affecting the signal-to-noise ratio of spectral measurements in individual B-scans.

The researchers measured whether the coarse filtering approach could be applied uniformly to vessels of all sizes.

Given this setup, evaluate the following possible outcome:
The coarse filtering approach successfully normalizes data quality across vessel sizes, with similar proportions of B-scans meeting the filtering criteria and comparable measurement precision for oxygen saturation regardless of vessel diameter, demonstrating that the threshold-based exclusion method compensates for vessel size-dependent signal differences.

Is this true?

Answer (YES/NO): NO